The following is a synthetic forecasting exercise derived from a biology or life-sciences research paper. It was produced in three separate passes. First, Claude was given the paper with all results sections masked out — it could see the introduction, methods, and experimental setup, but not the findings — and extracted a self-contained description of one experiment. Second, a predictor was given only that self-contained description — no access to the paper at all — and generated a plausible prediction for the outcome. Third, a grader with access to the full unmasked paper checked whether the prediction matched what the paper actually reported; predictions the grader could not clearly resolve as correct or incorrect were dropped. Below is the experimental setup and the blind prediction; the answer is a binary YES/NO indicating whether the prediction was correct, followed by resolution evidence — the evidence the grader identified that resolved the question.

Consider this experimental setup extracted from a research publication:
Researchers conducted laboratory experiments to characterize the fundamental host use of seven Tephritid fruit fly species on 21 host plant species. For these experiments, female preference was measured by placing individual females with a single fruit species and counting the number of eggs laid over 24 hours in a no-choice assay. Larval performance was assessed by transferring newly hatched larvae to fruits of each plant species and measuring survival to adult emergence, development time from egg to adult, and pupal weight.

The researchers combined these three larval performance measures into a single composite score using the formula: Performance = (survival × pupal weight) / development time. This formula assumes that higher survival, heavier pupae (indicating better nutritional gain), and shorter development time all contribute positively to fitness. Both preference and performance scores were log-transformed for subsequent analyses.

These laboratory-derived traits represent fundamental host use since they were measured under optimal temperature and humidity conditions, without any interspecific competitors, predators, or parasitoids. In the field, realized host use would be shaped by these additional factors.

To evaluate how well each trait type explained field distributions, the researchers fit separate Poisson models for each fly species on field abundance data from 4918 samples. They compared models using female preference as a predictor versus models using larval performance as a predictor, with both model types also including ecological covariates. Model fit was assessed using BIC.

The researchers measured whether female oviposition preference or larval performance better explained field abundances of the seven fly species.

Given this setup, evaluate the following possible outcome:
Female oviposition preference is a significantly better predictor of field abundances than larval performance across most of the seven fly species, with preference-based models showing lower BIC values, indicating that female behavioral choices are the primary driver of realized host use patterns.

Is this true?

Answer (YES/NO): NO